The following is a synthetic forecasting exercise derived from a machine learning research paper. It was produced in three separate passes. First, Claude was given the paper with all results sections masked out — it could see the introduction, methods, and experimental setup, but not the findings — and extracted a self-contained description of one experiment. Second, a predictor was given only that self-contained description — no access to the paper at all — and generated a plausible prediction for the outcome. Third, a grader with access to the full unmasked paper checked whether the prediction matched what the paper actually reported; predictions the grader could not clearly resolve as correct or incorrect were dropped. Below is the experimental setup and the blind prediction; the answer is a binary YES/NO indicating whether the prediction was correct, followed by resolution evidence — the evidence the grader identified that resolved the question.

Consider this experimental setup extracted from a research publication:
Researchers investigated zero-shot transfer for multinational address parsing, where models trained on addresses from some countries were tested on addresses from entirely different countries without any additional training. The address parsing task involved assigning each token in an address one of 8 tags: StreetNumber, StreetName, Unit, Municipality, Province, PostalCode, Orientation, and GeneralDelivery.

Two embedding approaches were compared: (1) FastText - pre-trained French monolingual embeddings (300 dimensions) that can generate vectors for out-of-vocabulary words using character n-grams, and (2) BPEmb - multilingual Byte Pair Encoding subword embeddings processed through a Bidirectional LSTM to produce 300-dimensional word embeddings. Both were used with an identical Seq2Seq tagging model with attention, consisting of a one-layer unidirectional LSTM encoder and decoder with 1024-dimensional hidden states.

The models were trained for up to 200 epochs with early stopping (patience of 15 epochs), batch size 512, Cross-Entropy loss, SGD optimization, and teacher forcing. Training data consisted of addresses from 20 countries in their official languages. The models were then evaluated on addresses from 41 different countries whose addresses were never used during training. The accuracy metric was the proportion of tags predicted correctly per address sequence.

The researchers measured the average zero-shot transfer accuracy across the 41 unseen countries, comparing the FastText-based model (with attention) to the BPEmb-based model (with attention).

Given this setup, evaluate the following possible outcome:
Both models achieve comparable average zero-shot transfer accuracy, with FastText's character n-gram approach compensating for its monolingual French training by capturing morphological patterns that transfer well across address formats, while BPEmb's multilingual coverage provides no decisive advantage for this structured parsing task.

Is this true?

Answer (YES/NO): YES